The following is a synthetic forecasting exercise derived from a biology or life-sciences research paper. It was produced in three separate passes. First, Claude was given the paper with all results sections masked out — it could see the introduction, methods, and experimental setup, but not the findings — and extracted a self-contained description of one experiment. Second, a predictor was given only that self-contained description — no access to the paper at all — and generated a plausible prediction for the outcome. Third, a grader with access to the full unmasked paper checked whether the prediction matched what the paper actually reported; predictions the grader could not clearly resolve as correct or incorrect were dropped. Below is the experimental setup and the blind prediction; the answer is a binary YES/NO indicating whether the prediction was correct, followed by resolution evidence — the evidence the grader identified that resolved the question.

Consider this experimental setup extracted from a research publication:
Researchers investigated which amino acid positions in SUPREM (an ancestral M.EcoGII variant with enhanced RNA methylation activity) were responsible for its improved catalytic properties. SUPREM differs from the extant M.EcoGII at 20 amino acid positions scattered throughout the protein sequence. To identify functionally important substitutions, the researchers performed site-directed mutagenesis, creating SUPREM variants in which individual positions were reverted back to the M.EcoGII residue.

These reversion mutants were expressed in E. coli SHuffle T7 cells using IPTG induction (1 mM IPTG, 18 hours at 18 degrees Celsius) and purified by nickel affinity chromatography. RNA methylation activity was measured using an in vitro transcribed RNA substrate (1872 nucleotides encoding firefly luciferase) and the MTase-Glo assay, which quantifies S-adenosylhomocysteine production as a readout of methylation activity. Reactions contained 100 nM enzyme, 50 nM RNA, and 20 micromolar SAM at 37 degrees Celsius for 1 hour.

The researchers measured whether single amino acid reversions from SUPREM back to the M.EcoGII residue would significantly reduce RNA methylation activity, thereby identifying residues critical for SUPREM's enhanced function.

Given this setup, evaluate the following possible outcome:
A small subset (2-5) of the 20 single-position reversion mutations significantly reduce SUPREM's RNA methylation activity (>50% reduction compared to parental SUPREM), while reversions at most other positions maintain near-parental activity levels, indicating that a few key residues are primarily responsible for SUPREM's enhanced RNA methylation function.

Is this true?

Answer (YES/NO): NO